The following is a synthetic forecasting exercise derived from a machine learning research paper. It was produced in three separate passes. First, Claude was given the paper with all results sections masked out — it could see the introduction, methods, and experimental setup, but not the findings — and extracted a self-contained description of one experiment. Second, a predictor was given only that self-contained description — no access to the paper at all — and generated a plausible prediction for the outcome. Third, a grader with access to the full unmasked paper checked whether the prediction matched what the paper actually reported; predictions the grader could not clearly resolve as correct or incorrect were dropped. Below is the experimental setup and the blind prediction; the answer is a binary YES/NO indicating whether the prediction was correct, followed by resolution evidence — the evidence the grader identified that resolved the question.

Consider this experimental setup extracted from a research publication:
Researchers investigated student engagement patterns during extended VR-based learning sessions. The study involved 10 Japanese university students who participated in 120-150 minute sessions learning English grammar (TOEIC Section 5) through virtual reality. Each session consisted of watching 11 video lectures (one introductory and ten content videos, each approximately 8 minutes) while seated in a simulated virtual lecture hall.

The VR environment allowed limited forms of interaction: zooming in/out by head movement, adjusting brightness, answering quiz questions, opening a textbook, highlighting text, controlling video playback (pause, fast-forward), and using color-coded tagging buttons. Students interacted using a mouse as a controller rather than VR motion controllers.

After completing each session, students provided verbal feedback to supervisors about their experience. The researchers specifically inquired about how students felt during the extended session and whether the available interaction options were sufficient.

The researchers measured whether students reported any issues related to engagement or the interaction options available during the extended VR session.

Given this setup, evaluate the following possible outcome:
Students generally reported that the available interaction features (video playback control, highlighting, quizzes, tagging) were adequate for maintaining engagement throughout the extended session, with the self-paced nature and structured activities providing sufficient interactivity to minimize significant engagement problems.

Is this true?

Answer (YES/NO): NO